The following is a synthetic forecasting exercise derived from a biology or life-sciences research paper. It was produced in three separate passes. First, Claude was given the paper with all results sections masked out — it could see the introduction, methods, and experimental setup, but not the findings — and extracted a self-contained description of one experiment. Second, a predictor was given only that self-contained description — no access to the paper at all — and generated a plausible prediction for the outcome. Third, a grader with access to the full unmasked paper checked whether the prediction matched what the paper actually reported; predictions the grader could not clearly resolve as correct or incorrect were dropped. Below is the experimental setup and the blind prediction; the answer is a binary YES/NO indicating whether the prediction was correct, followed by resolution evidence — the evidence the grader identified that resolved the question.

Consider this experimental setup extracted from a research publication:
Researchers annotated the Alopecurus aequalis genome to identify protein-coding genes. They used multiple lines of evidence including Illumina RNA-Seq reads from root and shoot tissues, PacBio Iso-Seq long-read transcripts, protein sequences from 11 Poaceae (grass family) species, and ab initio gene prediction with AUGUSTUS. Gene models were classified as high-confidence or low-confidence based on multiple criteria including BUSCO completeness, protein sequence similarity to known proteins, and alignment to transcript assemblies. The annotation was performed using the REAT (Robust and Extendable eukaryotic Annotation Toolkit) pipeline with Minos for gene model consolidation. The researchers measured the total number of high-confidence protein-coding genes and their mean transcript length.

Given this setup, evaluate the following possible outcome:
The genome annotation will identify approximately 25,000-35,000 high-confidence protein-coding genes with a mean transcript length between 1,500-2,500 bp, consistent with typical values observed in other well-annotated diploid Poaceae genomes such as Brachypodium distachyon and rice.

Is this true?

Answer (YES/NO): YES